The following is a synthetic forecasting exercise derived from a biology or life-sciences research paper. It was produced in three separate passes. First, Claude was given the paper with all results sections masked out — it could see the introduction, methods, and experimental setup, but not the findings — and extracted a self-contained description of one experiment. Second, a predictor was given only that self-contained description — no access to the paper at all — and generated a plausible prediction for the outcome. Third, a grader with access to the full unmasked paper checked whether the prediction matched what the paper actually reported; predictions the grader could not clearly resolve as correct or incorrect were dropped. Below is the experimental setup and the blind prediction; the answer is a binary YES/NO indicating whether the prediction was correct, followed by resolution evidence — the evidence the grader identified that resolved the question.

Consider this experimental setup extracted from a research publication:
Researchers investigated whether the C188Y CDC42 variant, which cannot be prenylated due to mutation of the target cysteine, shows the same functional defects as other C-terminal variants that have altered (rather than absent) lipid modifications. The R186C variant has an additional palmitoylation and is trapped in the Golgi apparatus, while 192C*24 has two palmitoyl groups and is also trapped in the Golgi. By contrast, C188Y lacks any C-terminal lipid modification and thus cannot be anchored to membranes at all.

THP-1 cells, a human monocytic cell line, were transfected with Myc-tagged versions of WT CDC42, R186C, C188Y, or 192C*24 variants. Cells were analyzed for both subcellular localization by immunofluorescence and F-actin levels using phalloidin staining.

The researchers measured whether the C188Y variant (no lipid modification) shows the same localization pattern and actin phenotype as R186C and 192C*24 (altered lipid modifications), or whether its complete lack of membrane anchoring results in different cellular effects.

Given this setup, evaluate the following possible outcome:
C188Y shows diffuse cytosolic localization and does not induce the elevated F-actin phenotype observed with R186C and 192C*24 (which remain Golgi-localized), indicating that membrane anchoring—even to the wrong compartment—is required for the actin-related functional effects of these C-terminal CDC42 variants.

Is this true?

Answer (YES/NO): NO